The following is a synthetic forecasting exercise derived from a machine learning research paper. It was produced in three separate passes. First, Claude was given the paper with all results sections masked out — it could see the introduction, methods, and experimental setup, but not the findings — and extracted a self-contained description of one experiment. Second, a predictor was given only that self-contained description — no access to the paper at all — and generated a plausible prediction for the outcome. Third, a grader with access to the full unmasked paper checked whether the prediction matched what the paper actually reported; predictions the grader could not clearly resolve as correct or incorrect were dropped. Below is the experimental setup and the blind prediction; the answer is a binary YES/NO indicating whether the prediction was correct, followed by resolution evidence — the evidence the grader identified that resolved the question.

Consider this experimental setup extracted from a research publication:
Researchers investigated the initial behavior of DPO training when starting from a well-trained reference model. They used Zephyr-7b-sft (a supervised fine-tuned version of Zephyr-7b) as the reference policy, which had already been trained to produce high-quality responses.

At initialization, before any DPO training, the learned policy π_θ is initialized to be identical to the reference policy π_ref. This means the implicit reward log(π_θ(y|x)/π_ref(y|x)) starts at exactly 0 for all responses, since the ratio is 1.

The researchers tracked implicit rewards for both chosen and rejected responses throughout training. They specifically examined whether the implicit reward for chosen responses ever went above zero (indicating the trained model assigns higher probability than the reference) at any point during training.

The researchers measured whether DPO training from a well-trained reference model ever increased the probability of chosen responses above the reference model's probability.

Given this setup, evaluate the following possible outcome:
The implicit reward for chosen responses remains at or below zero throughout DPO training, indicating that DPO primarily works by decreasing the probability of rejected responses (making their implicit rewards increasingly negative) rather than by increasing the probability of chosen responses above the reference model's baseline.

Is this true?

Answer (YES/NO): YES